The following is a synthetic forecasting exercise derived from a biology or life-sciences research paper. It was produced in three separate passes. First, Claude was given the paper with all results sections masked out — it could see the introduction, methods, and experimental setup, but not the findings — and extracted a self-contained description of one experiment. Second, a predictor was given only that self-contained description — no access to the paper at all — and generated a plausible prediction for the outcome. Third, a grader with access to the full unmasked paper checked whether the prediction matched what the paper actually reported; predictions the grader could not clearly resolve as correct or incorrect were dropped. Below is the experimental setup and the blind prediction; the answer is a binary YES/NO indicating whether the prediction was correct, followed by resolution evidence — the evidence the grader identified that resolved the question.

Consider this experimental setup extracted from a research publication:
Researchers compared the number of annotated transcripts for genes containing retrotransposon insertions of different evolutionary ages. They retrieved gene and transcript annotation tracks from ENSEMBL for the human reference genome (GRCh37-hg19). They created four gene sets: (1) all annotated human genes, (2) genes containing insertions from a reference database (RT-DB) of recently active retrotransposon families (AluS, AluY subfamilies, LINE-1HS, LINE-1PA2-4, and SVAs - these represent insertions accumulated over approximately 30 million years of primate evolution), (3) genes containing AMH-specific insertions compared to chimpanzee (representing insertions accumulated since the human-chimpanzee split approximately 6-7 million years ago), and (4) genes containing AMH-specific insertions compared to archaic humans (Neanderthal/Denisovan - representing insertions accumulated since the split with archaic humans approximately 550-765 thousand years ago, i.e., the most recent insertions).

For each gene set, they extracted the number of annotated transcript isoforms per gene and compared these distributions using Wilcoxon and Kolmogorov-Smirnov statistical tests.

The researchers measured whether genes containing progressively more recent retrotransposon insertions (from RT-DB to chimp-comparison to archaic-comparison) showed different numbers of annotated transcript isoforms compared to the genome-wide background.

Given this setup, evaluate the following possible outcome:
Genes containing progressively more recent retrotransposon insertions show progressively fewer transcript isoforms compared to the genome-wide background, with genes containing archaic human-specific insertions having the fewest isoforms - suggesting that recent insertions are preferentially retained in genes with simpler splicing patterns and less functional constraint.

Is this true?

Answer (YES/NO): NO